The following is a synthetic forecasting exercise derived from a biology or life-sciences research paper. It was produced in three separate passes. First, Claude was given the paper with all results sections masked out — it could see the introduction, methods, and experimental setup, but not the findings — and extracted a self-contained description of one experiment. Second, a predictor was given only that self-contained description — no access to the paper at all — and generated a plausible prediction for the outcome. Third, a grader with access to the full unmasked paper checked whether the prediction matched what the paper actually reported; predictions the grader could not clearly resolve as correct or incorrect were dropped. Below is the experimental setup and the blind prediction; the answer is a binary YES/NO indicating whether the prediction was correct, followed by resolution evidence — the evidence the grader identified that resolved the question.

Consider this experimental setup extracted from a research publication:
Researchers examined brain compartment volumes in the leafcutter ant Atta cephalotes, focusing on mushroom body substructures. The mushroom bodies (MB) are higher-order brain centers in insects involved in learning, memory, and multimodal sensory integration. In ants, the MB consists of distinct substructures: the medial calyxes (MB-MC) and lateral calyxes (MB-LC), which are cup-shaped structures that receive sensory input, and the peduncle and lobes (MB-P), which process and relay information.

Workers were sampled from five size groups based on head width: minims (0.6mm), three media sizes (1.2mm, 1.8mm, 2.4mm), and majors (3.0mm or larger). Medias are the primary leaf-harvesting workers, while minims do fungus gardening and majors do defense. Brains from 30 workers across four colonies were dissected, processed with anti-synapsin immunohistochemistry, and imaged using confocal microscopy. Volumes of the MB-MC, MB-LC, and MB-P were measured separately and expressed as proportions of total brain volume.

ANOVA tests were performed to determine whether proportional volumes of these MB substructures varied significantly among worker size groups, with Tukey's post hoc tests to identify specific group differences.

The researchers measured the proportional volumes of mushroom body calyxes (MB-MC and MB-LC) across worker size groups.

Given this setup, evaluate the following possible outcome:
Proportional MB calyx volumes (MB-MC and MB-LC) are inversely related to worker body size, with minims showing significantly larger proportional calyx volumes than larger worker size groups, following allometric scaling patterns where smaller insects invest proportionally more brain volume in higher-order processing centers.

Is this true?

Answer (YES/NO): NO